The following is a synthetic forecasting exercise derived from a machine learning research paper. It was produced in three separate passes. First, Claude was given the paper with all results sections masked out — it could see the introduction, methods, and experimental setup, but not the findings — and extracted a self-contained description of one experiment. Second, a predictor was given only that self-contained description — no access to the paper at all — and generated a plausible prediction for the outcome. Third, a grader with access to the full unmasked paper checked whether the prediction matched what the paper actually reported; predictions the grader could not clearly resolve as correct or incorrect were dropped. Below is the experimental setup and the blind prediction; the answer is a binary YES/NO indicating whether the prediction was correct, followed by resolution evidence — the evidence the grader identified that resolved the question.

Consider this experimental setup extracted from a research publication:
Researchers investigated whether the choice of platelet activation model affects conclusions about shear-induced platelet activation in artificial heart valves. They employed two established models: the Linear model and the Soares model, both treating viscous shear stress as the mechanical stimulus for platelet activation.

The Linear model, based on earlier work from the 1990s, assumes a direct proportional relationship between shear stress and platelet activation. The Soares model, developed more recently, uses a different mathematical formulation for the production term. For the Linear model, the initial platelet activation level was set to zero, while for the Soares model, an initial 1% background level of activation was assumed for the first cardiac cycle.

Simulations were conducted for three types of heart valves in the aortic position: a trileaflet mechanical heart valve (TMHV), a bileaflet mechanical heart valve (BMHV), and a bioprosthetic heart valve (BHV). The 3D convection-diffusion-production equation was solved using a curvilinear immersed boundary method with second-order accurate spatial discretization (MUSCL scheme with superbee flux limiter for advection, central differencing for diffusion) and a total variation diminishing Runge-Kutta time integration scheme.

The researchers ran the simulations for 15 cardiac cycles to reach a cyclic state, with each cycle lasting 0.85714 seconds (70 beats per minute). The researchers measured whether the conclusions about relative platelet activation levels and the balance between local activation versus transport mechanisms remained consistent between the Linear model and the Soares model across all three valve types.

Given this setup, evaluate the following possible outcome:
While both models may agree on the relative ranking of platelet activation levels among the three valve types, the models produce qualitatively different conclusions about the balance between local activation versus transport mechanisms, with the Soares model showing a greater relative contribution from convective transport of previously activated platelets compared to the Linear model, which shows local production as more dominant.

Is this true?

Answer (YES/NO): NO